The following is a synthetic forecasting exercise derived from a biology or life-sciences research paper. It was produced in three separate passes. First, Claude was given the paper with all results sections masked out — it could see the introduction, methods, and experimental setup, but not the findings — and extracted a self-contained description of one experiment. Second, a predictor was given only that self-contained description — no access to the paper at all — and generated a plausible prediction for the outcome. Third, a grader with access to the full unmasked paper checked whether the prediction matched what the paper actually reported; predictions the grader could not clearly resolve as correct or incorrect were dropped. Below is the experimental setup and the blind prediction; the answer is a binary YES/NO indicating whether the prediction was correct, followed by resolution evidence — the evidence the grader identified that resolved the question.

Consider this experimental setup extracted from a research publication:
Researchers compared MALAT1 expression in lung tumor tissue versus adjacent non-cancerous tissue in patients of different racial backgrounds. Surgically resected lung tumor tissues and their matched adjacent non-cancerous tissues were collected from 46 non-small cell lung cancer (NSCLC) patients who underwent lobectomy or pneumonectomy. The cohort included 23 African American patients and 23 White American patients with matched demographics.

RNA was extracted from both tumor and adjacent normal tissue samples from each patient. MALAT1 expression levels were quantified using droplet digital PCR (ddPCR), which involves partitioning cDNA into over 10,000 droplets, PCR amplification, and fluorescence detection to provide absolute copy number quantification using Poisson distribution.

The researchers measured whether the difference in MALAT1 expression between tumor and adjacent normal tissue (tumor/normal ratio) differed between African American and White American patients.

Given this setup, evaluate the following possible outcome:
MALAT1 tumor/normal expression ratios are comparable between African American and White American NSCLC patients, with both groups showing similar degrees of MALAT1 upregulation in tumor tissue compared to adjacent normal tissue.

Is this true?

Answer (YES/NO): NO